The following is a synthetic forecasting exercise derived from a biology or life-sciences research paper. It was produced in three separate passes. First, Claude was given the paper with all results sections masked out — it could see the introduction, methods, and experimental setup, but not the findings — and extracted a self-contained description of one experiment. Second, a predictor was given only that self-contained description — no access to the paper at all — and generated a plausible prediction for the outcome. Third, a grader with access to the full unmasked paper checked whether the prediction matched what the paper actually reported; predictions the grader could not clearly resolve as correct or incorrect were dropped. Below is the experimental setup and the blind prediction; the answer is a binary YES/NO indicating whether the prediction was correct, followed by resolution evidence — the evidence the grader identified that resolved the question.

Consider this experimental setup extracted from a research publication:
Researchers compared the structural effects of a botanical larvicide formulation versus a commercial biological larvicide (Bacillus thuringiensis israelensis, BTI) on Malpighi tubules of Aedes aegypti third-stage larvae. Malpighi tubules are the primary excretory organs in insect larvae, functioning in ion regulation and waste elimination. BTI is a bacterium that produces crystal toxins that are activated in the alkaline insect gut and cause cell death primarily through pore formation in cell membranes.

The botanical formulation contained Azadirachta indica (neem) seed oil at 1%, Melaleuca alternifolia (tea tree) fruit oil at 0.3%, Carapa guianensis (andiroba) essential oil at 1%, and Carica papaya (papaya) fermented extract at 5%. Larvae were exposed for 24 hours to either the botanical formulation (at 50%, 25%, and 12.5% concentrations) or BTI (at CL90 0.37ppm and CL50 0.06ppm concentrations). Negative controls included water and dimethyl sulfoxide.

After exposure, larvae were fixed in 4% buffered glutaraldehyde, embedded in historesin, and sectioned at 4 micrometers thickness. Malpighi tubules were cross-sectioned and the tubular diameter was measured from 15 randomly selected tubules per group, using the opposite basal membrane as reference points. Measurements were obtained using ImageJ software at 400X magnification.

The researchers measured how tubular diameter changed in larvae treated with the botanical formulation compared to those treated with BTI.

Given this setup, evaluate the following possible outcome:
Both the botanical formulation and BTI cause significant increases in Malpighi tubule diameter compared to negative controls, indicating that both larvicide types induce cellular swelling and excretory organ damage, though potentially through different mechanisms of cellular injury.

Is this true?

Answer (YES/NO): NO